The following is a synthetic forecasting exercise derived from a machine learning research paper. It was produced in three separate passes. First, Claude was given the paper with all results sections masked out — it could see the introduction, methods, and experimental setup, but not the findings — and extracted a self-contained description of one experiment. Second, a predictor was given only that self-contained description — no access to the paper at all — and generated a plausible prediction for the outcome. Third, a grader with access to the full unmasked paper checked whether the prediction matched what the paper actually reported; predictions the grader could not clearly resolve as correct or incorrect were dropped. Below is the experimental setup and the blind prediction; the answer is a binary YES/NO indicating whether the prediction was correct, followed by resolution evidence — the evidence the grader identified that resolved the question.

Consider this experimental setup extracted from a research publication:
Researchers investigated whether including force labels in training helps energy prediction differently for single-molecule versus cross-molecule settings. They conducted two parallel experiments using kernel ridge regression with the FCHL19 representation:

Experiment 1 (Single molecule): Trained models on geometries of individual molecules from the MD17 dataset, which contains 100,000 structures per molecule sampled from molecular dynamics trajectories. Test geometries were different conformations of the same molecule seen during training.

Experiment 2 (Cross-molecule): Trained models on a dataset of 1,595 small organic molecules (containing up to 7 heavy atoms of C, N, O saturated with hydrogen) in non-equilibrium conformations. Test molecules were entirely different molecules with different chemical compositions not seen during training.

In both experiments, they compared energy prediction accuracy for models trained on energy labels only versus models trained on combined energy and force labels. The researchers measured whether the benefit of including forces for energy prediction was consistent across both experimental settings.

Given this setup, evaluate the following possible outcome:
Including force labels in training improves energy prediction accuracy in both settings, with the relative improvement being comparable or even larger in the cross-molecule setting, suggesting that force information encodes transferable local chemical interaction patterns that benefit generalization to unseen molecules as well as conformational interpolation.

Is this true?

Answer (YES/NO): NO